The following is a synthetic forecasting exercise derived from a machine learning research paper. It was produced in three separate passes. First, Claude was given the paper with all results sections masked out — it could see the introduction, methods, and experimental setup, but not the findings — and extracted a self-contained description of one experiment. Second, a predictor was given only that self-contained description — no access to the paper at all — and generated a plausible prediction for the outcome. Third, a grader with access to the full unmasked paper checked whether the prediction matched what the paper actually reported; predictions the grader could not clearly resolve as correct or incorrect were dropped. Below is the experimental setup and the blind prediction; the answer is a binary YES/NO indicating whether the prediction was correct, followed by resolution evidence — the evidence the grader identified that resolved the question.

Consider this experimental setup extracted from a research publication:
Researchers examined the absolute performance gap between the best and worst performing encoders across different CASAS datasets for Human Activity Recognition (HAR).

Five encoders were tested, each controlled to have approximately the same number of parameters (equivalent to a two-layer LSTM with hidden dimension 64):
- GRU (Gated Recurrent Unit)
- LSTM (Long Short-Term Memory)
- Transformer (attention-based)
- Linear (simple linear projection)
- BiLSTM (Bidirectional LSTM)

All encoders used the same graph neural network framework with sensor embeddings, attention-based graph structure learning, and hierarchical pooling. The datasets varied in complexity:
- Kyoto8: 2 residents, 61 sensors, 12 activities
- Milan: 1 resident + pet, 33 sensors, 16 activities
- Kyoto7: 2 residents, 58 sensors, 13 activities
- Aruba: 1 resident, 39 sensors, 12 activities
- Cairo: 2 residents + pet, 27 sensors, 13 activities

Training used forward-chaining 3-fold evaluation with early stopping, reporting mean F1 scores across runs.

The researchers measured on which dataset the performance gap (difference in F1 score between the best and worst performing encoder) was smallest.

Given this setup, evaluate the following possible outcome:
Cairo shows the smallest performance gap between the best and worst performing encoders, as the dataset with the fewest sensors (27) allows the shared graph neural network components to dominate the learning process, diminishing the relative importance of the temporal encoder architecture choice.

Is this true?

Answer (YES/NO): YES